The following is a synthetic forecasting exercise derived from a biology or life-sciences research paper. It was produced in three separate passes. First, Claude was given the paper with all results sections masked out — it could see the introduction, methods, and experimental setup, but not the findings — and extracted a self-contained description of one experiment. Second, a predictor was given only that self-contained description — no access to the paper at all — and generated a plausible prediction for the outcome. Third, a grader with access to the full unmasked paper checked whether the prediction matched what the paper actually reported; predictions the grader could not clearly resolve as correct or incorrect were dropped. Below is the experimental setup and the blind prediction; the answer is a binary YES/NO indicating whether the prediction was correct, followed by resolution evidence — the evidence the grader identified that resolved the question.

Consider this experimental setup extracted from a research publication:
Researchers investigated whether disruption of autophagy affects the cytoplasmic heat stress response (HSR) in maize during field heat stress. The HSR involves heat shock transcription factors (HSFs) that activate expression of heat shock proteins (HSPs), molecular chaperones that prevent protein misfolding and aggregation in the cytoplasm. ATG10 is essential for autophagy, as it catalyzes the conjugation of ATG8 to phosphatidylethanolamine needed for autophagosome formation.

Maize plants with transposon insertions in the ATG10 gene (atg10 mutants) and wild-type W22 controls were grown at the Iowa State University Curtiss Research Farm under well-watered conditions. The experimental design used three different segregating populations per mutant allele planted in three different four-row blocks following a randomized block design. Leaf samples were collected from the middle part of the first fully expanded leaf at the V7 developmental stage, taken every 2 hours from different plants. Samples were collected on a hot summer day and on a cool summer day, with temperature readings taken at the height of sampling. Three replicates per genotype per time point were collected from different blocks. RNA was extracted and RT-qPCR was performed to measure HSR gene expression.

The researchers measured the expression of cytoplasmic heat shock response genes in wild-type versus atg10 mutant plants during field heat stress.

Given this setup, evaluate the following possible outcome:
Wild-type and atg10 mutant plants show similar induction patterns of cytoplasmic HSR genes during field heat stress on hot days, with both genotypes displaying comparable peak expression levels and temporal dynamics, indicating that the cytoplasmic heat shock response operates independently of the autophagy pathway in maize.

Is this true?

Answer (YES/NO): NO